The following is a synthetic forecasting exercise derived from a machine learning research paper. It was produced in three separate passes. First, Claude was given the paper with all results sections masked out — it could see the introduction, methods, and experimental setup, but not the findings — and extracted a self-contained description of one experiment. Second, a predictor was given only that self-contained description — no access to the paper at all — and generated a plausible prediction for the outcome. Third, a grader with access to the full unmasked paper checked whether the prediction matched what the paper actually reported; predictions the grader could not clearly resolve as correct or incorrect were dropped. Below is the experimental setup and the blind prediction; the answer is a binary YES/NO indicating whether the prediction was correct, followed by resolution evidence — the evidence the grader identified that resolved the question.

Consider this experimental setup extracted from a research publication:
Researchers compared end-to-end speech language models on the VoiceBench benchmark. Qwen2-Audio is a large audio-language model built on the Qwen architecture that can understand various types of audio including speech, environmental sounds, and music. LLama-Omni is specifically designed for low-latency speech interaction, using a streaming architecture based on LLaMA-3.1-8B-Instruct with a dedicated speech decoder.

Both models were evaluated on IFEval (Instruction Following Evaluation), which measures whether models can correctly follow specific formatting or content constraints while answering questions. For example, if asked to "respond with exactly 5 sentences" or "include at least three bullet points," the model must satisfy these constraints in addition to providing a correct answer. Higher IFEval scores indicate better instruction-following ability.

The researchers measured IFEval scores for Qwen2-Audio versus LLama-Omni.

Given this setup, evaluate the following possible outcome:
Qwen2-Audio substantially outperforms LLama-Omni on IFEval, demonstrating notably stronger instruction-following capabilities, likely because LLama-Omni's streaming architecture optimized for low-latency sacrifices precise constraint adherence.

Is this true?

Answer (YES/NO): YES